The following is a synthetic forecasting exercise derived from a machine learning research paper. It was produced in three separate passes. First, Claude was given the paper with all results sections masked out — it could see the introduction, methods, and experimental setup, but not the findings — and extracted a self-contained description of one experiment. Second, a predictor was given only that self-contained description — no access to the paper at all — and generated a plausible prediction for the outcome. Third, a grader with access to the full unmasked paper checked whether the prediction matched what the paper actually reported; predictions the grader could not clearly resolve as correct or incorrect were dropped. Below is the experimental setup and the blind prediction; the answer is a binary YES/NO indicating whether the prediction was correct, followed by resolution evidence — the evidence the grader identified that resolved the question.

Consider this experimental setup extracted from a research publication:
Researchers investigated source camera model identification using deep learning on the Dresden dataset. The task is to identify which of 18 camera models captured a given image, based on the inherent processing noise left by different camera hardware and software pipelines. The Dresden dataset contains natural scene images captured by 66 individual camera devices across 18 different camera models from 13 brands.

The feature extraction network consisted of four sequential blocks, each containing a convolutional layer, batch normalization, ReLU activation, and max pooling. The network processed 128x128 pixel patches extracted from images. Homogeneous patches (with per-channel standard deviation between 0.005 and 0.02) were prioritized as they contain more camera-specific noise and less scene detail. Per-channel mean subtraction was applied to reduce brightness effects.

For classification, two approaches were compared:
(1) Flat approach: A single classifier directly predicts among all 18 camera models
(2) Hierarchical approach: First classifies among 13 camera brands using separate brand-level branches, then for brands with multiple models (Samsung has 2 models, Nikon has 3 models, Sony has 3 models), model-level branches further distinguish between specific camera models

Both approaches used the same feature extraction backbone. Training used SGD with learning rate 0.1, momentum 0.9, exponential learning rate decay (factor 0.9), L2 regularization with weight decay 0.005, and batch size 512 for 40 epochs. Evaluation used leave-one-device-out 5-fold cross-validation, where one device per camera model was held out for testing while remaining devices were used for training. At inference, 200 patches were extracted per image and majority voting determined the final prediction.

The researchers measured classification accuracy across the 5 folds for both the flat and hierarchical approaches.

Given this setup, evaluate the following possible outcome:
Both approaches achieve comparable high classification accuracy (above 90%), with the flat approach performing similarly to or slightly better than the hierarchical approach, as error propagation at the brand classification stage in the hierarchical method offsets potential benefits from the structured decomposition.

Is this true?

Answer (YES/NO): NO